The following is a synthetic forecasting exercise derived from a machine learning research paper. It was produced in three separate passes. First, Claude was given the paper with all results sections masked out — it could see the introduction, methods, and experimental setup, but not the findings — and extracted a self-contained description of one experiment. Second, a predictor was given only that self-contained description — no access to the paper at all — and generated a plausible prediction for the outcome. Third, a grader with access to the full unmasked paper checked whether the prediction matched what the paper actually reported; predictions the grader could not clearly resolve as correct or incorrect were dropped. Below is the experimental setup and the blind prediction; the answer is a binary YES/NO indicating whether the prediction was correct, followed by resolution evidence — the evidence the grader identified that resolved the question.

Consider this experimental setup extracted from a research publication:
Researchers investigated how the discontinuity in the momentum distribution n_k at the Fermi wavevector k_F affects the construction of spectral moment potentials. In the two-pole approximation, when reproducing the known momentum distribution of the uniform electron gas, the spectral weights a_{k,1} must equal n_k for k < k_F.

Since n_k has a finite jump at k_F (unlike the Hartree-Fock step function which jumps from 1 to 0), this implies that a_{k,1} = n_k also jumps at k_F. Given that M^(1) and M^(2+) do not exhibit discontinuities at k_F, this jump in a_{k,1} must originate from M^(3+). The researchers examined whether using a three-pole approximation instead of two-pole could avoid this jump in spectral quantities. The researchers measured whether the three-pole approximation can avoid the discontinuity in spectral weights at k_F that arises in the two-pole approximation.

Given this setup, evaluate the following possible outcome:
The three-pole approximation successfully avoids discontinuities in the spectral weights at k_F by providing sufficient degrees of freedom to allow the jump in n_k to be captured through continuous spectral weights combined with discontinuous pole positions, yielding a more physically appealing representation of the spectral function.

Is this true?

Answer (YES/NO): NO